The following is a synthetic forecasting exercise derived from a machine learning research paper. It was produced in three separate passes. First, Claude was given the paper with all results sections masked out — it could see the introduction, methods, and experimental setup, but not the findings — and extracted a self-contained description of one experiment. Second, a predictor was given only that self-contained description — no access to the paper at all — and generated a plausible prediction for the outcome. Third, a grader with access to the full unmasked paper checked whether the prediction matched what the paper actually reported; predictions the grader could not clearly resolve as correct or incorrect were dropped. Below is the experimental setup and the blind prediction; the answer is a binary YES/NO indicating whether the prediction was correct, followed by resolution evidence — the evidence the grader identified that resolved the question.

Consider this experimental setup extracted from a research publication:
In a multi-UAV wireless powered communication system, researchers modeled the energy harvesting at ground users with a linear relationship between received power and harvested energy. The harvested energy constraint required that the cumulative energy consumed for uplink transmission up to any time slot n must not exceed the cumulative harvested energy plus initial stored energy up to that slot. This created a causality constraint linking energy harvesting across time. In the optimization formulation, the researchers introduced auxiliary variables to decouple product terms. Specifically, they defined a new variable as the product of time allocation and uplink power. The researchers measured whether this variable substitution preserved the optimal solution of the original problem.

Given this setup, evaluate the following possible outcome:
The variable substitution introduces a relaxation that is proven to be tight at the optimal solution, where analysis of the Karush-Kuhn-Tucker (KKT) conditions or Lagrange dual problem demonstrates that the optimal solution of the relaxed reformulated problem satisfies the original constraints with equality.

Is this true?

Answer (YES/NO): NO